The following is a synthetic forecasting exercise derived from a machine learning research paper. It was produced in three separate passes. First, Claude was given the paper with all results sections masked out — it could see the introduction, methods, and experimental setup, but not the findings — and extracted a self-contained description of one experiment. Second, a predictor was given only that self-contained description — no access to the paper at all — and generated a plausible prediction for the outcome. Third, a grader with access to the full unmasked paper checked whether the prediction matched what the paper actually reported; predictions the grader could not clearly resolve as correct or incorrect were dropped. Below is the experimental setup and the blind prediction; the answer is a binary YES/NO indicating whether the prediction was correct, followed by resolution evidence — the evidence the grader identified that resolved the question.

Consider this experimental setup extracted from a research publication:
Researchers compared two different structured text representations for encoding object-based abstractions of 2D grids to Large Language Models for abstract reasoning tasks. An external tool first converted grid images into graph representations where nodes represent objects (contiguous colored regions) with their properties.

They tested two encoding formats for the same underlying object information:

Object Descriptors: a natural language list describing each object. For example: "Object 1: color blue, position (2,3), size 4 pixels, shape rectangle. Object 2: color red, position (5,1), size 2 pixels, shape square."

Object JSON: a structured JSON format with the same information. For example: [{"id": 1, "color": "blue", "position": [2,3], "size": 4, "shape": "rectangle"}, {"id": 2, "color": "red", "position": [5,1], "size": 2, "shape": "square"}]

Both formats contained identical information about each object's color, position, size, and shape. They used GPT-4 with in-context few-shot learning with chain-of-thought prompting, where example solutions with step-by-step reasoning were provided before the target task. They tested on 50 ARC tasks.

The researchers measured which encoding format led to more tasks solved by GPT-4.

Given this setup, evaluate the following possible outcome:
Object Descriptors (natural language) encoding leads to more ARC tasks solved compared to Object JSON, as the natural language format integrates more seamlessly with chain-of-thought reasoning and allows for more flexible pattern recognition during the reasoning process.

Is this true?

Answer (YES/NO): NO